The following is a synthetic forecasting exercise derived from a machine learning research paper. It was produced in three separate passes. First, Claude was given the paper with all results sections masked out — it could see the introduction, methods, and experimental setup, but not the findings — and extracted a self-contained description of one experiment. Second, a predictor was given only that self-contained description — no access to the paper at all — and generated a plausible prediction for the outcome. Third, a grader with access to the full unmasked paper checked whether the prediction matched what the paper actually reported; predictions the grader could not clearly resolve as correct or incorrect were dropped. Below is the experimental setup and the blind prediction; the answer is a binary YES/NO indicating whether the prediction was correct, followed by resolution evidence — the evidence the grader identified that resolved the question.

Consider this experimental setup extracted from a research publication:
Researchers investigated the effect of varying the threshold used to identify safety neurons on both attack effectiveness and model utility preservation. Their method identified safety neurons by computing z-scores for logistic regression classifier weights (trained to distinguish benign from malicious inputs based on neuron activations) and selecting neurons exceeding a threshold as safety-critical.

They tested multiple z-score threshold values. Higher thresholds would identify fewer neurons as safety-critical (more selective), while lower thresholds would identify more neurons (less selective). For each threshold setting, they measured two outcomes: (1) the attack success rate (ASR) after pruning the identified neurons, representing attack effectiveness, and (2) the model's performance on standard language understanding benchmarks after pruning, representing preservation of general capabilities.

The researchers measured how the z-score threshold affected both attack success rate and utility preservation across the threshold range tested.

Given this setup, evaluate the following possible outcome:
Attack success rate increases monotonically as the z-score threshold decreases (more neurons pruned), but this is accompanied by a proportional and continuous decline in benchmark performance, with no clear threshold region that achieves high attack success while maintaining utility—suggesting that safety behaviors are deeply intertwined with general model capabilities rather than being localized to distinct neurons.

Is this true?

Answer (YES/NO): NO